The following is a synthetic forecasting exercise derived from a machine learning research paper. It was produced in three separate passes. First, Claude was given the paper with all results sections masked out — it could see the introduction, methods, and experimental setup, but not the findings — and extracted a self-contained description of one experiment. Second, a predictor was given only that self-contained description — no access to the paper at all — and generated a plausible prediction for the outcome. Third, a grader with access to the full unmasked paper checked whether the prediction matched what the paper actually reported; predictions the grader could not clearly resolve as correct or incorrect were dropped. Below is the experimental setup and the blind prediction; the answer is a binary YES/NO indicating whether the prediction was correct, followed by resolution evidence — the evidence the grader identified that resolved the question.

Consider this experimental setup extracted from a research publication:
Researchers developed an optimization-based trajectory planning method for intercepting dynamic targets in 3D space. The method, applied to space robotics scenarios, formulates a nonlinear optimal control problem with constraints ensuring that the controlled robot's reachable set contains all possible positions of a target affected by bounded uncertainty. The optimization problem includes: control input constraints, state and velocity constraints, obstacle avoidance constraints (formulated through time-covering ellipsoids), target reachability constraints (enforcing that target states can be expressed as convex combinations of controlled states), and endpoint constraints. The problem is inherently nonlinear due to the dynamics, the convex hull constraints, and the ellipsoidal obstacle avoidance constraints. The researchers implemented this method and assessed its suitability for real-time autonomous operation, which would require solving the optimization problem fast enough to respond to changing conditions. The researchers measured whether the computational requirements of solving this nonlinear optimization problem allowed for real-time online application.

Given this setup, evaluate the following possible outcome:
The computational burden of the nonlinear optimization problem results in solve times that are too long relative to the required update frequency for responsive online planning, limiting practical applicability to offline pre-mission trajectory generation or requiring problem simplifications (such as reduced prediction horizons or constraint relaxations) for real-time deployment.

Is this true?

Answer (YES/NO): YES